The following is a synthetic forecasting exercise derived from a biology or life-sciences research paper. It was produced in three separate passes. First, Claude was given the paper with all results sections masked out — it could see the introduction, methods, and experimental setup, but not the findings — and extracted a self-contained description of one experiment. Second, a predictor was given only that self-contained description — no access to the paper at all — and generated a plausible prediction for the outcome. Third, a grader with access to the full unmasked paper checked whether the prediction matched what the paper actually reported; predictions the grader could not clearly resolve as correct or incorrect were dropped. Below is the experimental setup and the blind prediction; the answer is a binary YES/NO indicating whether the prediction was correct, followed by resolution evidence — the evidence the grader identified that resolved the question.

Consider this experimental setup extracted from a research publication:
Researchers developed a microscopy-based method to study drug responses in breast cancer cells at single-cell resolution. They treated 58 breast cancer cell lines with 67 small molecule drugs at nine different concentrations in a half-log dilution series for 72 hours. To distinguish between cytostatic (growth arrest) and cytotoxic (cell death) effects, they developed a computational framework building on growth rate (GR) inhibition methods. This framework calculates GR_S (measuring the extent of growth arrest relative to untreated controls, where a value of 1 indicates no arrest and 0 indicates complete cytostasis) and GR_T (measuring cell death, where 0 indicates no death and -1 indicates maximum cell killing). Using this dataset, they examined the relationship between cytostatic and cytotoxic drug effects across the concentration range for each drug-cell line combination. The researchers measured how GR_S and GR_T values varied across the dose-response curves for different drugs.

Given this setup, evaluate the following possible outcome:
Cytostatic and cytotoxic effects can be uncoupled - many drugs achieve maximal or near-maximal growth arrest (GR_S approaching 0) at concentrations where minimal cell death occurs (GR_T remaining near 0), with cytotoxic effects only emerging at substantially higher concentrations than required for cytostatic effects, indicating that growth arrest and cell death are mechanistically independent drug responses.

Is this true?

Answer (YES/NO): YES